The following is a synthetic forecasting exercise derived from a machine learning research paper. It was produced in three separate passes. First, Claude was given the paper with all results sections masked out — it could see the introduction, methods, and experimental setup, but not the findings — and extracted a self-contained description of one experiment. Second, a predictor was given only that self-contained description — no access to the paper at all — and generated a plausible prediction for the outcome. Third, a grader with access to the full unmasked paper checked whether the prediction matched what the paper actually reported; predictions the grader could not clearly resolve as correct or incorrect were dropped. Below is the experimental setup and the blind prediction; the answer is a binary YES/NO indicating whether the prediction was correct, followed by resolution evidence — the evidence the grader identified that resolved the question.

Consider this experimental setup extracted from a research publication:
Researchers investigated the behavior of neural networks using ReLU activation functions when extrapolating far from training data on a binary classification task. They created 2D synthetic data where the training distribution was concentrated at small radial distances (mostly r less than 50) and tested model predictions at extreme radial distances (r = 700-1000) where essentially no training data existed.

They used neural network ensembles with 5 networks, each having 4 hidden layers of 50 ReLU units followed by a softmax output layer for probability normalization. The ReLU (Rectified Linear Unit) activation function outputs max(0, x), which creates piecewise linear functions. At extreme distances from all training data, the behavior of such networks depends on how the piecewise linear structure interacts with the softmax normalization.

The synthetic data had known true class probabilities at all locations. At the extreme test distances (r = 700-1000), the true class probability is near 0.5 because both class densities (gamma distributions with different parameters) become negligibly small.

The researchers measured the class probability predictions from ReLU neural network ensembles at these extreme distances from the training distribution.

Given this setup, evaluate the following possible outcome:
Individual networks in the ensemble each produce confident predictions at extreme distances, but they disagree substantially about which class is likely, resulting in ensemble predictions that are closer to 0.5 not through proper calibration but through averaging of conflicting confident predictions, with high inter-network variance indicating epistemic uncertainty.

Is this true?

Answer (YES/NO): NO